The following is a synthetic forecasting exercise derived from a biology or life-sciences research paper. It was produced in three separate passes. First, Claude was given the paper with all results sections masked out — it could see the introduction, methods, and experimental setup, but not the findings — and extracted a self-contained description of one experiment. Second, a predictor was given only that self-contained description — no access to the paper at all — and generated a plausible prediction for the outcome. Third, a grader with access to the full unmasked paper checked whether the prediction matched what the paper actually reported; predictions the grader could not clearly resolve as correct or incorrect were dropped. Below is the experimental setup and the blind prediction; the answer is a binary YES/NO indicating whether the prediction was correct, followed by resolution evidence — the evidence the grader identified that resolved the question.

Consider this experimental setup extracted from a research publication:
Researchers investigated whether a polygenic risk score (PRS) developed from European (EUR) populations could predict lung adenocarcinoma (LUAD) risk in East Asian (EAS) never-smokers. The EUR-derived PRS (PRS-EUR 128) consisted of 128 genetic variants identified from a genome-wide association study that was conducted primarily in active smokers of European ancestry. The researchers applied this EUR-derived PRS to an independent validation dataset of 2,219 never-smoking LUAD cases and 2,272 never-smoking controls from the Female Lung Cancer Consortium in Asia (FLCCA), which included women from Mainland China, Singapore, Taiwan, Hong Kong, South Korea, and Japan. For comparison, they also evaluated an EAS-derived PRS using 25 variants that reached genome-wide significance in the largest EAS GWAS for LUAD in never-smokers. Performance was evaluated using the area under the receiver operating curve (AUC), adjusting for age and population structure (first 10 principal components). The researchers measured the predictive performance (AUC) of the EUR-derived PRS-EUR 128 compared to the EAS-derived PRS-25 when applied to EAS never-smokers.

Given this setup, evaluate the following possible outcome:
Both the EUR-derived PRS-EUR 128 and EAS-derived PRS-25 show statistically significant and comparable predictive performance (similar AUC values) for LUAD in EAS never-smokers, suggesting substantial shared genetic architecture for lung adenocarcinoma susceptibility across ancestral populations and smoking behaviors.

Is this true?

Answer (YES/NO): NO